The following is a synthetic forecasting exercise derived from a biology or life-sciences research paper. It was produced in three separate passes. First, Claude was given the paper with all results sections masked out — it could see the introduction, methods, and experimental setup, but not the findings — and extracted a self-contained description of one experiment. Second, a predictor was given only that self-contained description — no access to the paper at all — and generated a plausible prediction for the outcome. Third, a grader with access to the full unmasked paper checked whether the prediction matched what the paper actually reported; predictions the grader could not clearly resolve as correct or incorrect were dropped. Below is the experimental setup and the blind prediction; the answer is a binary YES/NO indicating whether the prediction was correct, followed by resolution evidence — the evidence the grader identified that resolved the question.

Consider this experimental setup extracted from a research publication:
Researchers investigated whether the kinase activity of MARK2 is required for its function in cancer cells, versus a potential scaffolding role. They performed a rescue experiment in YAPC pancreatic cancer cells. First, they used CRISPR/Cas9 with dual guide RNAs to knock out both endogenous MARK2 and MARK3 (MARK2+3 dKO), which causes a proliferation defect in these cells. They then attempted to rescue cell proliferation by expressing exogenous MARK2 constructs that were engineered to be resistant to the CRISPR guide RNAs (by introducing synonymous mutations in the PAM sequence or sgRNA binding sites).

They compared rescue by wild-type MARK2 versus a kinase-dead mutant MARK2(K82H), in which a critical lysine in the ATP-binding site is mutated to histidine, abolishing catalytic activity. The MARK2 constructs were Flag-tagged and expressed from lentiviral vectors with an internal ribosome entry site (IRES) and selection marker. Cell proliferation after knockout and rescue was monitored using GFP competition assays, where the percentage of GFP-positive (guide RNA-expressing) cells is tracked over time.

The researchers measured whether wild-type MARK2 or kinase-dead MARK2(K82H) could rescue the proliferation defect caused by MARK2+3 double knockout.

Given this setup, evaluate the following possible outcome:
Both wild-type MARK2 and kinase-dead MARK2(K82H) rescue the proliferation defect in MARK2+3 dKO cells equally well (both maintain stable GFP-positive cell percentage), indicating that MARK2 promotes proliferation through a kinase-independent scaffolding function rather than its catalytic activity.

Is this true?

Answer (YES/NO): NO